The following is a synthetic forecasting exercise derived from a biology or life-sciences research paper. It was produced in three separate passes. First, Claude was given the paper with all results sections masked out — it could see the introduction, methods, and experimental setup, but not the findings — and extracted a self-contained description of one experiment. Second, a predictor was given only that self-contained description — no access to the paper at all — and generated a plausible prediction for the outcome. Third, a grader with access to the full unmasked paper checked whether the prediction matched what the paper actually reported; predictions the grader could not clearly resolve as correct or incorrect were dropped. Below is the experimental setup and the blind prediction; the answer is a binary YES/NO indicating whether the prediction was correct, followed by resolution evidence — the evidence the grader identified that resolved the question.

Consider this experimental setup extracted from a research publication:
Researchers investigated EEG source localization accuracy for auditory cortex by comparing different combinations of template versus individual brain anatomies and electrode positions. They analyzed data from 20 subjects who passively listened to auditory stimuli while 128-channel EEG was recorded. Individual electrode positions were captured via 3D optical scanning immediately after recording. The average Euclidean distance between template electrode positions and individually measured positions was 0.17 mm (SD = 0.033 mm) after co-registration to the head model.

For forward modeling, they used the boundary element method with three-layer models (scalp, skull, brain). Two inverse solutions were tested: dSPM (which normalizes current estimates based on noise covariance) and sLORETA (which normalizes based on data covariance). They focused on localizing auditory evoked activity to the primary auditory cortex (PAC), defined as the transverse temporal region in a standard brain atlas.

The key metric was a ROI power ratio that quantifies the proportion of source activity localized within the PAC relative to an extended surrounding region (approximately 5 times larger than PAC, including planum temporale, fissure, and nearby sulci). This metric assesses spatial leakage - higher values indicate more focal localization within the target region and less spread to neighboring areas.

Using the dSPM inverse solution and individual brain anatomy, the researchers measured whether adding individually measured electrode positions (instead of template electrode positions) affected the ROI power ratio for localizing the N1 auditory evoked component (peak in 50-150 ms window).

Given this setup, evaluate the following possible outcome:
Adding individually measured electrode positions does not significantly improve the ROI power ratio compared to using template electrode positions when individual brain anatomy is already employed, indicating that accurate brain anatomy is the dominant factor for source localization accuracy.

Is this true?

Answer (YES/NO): YES